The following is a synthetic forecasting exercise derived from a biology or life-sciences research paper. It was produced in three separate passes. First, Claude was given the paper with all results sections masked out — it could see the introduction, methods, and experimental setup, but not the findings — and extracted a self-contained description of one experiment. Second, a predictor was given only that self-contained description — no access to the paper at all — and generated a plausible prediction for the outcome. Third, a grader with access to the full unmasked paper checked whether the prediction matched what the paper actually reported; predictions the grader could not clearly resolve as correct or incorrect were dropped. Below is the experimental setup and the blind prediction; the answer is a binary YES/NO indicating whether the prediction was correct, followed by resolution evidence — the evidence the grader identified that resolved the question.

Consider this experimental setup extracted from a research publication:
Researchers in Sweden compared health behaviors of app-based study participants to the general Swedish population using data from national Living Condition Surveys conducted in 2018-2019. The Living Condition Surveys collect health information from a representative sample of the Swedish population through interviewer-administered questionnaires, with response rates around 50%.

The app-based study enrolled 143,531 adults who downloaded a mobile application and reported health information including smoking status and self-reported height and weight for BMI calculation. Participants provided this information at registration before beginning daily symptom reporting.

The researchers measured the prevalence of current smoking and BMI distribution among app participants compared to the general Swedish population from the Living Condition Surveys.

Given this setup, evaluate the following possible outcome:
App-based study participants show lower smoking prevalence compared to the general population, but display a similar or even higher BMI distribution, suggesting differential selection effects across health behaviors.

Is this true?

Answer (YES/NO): YES